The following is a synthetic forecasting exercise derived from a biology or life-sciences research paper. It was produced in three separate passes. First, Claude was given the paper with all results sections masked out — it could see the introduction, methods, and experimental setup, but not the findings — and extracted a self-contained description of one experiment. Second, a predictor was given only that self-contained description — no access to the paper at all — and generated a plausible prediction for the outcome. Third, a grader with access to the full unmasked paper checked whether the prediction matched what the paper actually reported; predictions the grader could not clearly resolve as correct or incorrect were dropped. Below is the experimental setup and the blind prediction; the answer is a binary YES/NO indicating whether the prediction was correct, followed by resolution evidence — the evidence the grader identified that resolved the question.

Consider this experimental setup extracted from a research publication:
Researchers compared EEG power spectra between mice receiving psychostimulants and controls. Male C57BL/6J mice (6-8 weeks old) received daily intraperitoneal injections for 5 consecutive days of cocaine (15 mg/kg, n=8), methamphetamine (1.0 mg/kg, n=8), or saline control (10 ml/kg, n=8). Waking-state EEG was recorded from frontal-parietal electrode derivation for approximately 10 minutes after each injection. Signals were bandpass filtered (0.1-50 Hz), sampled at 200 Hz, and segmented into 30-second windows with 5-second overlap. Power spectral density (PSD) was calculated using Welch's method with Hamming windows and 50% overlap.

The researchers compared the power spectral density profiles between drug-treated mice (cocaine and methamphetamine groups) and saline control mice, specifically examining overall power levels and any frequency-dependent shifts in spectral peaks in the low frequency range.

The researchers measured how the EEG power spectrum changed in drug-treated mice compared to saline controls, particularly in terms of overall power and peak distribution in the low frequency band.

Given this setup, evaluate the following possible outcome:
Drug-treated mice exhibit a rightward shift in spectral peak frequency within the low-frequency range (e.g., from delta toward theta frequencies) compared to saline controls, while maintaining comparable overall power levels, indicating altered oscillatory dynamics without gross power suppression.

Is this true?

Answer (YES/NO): NO